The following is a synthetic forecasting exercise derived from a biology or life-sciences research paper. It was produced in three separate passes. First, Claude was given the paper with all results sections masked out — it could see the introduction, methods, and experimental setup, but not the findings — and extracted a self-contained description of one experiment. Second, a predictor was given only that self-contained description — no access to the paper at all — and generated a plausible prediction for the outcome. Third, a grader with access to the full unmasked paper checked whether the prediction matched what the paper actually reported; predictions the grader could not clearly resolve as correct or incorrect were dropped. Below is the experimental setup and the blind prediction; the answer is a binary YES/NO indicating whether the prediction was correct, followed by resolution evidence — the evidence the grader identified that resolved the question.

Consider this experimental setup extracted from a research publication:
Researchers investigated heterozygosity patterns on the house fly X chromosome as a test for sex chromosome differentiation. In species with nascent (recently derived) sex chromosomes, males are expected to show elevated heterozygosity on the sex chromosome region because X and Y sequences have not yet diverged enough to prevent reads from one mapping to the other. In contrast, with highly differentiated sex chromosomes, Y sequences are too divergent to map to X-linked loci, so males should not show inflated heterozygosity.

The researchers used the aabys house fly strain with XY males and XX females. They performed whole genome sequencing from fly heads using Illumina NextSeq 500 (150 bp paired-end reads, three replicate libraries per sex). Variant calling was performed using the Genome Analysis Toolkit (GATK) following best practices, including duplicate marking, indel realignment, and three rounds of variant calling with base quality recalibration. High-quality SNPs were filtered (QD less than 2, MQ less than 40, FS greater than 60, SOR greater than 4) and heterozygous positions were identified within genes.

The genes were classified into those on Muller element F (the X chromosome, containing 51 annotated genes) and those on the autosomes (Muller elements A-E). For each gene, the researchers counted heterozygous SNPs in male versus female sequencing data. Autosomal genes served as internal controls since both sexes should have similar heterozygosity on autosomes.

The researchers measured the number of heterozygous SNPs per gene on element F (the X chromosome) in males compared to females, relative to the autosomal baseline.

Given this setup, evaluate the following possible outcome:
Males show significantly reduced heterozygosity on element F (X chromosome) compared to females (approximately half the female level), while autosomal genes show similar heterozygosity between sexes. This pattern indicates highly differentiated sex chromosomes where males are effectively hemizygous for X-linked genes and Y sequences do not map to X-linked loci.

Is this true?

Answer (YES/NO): NO